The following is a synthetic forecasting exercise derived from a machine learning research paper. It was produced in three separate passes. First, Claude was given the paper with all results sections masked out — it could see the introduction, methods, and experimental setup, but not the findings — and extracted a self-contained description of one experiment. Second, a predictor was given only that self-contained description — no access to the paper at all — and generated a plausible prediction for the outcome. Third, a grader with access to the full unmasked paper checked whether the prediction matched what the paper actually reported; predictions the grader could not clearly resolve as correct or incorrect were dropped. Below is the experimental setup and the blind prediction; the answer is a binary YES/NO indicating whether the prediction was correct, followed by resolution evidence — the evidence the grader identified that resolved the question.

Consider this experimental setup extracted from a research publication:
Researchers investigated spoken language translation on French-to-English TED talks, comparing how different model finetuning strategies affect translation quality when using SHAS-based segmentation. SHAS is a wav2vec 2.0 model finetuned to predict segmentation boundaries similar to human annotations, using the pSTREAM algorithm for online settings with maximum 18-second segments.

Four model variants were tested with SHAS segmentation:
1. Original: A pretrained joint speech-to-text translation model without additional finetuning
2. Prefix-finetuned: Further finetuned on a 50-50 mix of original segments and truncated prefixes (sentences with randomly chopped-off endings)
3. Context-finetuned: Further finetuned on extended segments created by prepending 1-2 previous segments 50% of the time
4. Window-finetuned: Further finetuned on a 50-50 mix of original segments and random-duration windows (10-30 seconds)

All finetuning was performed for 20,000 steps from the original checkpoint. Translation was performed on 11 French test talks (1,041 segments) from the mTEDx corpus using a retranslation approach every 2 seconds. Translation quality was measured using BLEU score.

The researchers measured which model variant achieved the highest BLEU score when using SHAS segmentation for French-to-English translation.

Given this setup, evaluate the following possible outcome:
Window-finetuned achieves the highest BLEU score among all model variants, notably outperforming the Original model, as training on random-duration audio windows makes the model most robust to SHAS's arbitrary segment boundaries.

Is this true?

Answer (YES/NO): NO